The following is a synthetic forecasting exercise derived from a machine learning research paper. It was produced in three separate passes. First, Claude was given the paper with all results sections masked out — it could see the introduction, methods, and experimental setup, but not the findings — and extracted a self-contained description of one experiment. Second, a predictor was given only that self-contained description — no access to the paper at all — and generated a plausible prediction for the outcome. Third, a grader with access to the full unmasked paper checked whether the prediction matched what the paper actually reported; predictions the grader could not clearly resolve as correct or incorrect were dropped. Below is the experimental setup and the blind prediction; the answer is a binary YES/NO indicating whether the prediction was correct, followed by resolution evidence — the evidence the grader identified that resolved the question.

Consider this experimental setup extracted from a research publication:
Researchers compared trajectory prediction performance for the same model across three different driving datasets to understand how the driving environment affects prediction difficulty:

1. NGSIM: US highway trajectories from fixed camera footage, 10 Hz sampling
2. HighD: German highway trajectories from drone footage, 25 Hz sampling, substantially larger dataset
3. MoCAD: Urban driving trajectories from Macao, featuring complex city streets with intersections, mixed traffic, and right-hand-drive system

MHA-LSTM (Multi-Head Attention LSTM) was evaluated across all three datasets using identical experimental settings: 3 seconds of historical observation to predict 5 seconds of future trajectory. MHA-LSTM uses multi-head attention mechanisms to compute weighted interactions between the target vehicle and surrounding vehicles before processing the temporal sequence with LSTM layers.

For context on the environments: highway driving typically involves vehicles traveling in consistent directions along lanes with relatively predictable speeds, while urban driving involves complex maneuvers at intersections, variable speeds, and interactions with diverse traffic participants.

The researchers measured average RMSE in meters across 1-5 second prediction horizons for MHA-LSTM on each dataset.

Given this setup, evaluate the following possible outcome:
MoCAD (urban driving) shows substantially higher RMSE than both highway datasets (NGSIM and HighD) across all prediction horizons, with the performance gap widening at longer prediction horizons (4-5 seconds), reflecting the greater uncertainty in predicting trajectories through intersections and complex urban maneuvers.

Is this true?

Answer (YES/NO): NO